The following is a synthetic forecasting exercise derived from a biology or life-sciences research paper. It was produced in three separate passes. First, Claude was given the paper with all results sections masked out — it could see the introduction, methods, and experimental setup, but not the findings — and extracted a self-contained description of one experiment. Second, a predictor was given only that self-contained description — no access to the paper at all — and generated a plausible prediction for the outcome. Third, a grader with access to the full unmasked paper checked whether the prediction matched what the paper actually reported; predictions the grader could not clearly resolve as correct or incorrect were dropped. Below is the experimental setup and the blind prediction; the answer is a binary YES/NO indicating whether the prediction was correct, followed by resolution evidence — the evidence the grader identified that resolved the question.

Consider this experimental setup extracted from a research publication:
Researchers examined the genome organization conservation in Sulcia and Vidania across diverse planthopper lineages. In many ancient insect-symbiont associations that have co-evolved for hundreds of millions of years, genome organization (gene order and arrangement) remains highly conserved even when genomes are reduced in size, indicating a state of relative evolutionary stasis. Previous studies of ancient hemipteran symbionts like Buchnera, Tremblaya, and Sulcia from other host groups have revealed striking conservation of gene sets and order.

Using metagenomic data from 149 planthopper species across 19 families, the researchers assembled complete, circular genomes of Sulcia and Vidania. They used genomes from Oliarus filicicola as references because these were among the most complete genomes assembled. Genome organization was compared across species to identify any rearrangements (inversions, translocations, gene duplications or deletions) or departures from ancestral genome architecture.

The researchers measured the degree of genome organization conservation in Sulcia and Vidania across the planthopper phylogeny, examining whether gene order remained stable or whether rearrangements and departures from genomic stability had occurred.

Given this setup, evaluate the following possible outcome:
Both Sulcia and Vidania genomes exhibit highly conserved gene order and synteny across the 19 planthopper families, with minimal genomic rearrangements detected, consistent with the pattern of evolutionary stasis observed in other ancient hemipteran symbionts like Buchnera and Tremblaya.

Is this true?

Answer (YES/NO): NO